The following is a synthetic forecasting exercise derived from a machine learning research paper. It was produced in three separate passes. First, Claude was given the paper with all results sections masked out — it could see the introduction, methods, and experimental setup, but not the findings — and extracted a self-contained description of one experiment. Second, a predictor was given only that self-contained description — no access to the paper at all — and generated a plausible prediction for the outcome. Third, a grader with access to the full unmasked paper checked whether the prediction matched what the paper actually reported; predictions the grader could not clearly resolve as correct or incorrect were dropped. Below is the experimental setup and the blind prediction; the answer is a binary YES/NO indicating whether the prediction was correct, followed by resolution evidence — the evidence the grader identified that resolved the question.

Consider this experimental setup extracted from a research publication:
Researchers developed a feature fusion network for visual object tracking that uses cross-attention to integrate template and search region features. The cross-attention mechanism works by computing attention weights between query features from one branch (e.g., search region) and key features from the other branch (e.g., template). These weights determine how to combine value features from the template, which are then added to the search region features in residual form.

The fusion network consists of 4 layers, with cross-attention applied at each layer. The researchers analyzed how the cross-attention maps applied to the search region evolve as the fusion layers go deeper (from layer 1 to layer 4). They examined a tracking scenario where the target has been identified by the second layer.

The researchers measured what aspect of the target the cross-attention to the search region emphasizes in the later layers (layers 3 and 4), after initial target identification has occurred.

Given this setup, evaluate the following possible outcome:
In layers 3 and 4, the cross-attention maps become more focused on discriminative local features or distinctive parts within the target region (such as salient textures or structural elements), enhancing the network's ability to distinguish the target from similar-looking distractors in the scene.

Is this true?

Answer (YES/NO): NO